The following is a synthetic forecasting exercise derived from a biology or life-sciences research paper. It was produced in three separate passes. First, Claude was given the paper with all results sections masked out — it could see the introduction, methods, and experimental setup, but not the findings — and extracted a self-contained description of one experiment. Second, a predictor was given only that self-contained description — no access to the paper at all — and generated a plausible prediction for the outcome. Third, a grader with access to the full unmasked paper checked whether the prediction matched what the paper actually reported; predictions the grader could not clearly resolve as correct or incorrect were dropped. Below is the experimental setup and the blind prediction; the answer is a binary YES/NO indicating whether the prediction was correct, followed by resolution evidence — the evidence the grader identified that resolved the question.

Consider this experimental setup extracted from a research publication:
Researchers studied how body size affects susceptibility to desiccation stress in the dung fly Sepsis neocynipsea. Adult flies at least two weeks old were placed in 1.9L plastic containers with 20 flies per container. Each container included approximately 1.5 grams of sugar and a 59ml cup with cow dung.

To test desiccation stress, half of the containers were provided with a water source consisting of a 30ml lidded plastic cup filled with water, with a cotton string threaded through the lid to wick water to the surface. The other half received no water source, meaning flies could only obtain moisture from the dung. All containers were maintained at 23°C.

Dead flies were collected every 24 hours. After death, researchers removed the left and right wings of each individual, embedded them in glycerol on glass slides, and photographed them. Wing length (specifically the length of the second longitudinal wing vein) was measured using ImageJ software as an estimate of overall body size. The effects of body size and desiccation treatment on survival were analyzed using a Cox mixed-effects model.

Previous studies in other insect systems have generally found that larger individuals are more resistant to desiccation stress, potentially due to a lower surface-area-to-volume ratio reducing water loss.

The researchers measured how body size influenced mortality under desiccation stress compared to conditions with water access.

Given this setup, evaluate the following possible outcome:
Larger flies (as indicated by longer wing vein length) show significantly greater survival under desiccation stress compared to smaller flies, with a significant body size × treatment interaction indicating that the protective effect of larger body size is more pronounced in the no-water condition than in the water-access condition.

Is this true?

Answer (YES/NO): NO